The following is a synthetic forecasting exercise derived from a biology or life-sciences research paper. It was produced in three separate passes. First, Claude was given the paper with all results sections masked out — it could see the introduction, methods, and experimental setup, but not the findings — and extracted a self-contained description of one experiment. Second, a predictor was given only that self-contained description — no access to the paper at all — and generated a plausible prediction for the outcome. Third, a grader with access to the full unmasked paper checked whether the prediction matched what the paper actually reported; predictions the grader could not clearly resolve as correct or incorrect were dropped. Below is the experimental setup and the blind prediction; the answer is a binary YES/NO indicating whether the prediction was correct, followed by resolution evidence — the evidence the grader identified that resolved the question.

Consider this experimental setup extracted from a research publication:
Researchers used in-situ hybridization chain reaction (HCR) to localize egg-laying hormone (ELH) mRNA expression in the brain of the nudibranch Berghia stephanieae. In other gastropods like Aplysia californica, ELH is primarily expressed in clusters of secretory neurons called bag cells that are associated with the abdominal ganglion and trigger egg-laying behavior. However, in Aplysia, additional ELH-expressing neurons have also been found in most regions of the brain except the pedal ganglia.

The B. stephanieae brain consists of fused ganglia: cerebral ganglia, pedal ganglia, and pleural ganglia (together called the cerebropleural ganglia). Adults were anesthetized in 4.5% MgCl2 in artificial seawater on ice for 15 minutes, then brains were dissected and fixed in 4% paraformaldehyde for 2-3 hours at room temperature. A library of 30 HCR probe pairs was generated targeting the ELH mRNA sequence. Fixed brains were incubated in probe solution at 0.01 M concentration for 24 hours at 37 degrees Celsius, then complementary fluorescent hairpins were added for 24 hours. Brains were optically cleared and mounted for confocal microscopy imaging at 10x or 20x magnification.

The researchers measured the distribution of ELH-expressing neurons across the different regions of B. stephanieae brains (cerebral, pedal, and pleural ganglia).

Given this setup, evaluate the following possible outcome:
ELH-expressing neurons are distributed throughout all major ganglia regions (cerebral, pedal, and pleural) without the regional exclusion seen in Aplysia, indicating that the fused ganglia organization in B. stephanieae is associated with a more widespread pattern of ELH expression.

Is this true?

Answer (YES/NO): YES